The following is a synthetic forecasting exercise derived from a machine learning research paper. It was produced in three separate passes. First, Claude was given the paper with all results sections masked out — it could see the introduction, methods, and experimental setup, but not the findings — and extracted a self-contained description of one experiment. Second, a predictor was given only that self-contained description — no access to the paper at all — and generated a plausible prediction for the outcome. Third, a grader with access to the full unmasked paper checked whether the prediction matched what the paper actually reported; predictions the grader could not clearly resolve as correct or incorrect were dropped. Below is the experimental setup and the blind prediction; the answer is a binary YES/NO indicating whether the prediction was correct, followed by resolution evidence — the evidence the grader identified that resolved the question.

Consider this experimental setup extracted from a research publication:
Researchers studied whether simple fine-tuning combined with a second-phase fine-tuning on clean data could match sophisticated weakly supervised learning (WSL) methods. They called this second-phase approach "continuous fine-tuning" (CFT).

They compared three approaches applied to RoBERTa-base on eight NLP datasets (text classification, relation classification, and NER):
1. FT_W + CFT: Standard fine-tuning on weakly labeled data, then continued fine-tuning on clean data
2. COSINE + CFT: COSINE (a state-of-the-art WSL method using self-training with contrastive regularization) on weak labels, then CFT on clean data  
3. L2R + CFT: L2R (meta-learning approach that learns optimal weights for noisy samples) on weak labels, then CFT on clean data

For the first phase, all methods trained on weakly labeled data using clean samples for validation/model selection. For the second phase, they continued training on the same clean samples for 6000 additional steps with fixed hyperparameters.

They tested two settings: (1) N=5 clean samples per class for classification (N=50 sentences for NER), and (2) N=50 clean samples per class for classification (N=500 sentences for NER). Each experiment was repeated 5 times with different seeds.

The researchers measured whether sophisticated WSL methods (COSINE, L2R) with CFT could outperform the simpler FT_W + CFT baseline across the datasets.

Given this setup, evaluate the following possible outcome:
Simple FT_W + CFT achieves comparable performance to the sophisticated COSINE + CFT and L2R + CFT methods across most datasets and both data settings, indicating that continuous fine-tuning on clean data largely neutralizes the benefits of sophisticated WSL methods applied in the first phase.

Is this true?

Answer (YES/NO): YES